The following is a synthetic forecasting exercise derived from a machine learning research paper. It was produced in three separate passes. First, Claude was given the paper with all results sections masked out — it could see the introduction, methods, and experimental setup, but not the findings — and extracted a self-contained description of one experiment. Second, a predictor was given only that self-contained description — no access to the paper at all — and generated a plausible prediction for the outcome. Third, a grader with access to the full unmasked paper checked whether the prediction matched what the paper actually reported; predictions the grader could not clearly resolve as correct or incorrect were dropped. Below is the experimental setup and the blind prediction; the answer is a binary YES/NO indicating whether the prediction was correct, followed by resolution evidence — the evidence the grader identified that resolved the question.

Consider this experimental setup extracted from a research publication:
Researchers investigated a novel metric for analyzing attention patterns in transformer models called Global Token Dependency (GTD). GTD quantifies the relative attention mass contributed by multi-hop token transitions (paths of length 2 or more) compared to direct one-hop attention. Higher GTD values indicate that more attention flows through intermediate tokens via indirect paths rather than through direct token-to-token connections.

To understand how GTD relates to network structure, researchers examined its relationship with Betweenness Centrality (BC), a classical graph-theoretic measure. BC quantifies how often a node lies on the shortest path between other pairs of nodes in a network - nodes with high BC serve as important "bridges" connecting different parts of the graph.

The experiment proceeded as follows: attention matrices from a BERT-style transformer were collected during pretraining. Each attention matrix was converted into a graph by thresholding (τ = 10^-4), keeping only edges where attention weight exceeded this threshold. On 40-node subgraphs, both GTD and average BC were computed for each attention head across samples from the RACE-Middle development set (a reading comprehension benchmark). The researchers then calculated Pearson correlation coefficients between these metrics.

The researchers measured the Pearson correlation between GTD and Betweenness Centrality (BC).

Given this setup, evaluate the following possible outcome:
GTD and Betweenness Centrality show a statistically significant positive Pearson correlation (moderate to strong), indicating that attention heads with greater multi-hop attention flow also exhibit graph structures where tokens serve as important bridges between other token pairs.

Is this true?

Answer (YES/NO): NO